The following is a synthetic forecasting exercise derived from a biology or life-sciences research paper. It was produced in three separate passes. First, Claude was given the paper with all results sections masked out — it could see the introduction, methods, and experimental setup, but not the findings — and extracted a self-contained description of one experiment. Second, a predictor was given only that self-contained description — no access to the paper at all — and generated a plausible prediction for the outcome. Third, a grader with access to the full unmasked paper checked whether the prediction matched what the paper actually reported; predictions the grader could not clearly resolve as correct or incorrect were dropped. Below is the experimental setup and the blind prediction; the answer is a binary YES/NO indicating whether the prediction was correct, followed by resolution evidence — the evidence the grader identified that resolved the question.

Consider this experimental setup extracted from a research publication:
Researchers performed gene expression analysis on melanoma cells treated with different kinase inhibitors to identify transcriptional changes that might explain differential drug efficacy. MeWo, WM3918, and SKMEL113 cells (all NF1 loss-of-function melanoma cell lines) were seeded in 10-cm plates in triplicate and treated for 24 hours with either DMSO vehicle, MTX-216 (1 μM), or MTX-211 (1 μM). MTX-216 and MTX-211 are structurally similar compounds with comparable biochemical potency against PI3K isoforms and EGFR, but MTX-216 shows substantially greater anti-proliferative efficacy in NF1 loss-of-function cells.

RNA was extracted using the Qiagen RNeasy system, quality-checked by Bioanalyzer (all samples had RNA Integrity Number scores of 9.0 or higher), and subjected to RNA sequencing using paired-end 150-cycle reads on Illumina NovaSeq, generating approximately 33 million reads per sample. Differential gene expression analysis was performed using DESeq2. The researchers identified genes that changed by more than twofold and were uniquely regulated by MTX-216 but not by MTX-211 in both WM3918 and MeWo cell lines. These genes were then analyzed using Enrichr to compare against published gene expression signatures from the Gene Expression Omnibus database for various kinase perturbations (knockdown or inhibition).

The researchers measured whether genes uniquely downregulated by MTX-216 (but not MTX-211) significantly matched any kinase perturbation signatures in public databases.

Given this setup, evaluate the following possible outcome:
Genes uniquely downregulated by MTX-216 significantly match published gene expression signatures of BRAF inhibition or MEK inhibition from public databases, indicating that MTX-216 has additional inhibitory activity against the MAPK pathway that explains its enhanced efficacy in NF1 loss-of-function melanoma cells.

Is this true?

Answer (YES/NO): NO